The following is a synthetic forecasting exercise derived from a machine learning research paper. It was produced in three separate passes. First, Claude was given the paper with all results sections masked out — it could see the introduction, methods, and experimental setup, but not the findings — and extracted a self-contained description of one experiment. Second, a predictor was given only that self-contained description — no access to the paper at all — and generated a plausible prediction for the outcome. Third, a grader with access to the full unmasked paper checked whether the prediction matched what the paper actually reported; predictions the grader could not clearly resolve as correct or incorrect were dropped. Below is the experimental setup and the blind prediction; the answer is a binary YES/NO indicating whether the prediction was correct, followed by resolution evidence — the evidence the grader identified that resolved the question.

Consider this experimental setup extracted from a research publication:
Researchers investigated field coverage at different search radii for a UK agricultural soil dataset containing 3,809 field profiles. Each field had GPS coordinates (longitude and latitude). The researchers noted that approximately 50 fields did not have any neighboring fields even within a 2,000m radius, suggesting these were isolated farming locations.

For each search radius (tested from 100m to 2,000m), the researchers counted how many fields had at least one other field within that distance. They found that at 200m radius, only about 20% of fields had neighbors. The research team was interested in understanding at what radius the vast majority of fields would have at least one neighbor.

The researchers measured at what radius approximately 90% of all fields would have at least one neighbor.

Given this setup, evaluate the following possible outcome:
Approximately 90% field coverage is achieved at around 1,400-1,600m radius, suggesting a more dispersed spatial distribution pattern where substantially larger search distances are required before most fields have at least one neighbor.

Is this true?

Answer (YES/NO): NO